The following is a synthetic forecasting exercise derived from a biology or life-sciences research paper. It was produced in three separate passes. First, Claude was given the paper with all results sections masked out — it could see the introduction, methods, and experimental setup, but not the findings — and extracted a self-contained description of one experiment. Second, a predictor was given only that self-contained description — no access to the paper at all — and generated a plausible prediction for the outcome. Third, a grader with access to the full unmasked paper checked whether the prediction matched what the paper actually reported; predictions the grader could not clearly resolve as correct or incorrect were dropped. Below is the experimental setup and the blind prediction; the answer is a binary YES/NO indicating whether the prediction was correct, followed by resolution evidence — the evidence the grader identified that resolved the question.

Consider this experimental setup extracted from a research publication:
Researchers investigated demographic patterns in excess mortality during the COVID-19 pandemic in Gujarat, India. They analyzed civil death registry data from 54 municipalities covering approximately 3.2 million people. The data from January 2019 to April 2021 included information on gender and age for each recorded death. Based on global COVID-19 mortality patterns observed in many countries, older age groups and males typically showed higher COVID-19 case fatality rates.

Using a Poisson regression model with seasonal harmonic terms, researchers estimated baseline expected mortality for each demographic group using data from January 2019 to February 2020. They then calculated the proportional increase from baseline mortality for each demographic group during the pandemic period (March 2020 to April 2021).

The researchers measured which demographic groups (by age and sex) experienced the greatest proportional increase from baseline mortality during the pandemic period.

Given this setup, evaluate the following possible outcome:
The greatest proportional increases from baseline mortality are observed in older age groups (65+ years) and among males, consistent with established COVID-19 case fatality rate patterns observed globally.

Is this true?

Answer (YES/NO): NO